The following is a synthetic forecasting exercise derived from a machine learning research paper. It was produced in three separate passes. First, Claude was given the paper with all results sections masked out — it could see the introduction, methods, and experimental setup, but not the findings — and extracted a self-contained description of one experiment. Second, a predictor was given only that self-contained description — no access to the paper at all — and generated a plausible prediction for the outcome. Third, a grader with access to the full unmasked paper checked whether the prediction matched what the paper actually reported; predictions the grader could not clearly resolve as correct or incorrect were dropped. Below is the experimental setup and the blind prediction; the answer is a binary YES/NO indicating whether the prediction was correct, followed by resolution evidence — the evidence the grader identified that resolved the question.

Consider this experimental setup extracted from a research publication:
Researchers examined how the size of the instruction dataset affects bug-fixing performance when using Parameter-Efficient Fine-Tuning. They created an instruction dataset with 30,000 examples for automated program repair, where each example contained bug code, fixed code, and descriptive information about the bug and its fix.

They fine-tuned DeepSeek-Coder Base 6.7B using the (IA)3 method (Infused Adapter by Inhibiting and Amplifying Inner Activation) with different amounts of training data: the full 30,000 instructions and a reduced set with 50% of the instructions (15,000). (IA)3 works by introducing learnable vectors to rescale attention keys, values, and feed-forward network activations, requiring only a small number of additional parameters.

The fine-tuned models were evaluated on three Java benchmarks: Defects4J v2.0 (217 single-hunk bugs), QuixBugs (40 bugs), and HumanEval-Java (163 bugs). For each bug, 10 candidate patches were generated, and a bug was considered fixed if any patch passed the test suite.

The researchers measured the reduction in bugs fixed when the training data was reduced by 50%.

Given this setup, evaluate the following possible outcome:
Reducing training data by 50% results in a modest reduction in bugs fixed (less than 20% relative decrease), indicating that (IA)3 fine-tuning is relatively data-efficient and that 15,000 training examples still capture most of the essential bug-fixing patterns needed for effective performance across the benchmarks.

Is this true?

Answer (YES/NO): YES